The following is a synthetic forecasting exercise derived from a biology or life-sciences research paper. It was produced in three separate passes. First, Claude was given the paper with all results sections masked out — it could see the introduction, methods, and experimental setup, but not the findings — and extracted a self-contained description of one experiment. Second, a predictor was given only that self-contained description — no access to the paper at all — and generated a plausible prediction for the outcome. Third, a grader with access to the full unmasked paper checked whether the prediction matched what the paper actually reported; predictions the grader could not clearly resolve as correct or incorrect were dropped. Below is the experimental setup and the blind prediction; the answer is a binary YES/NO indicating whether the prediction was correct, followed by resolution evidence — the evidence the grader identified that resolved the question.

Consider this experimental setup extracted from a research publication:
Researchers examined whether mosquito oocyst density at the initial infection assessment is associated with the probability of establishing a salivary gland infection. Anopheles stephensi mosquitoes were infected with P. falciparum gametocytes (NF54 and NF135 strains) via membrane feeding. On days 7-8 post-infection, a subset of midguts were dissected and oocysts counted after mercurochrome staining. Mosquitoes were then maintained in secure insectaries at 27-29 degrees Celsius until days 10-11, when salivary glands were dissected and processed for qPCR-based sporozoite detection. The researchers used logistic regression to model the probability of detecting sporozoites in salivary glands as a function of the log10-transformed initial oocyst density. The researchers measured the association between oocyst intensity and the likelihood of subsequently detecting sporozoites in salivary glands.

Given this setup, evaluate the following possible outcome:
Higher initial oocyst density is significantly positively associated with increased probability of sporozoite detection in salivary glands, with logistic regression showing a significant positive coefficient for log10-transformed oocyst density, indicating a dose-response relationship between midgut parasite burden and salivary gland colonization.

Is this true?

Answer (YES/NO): NO